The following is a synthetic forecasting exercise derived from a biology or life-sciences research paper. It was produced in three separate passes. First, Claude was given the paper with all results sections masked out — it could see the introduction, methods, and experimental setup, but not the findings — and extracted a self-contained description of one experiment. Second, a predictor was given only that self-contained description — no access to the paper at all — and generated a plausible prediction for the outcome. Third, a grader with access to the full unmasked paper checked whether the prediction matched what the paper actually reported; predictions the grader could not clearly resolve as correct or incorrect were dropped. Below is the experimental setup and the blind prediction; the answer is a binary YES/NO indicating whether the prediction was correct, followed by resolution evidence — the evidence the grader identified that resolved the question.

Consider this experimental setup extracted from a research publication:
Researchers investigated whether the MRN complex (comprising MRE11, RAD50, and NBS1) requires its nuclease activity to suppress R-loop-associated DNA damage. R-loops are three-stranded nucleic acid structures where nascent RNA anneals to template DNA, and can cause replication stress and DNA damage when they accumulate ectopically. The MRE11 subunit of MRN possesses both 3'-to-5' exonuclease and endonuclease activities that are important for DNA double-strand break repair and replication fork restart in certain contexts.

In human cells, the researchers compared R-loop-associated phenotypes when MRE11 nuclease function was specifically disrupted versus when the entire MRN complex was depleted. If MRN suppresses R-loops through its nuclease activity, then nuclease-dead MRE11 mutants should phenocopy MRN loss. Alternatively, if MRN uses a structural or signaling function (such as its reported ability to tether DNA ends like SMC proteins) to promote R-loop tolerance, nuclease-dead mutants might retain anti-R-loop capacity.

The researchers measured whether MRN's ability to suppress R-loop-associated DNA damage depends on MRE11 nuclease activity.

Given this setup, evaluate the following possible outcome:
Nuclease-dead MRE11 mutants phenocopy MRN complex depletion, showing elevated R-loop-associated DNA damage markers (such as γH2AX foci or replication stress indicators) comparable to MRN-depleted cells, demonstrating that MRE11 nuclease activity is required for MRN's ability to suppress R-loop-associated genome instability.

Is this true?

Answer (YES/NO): NO